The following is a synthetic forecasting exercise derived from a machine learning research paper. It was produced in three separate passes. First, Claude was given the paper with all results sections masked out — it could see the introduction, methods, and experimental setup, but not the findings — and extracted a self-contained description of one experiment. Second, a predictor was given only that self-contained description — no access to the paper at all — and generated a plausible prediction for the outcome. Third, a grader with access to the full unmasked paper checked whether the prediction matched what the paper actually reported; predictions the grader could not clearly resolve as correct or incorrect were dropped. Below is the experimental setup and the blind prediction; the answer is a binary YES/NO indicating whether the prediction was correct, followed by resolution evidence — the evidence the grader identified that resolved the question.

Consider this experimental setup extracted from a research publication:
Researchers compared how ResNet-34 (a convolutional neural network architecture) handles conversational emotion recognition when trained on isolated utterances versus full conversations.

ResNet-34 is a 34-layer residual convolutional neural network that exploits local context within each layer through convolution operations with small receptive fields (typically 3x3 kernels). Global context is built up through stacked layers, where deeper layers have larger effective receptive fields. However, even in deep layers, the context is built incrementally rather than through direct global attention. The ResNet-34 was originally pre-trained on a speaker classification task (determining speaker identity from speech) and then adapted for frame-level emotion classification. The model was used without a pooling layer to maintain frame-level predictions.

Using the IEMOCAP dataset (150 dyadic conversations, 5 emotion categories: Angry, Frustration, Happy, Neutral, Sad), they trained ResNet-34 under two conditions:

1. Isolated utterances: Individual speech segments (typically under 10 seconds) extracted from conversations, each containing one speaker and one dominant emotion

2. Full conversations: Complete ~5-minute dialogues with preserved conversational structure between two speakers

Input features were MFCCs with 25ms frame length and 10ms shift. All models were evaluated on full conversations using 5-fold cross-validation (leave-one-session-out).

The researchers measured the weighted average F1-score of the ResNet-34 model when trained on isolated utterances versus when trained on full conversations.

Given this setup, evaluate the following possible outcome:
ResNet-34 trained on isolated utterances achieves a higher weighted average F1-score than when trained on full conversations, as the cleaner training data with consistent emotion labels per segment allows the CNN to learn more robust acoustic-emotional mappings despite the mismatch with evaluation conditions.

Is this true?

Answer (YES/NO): NO